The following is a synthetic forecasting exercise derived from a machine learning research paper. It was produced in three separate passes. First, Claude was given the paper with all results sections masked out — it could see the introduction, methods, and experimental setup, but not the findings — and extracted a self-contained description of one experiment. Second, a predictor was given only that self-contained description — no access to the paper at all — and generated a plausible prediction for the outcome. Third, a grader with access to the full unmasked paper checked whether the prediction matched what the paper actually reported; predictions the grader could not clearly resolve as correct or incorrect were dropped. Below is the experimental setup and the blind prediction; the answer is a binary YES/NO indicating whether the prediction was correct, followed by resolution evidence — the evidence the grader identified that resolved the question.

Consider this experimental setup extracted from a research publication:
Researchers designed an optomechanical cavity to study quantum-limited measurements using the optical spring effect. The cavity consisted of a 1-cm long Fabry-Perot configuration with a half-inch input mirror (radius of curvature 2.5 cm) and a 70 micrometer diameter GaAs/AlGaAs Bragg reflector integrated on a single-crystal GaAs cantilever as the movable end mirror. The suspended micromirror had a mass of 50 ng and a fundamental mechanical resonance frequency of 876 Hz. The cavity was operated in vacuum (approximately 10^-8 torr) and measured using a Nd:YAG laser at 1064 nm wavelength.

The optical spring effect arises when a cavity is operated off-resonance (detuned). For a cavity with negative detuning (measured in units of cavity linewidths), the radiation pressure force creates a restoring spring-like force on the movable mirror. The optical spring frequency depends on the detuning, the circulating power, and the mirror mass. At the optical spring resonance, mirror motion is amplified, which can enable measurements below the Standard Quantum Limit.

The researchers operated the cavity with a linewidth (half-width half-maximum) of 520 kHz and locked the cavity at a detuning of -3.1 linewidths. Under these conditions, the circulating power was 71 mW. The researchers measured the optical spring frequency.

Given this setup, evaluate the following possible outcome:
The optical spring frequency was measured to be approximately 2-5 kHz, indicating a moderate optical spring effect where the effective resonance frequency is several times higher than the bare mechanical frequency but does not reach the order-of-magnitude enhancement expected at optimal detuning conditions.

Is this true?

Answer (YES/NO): NO